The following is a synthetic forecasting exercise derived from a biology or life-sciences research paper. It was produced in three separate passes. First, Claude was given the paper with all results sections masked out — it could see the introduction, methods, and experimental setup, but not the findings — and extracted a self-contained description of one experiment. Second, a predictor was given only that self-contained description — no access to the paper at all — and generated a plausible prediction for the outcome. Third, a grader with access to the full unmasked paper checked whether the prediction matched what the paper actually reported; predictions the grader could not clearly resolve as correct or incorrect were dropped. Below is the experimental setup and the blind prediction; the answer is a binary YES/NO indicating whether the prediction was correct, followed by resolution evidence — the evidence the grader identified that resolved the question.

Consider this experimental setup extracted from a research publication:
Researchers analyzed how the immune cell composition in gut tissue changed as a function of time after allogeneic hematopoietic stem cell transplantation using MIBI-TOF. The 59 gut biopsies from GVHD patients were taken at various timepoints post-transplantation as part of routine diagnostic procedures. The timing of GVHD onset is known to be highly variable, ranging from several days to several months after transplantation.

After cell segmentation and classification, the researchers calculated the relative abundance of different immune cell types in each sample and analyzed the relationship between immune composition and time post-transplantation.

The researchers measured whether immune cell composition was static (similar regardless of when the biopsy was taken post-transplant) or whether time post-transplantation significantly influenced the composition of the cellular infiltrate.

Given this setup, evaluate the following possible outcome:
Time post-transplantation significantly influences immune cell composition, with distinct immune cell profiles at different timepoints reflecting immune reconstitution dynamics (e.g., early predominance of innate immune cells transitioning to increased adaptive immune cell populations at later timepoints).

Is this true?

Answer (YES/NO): NO